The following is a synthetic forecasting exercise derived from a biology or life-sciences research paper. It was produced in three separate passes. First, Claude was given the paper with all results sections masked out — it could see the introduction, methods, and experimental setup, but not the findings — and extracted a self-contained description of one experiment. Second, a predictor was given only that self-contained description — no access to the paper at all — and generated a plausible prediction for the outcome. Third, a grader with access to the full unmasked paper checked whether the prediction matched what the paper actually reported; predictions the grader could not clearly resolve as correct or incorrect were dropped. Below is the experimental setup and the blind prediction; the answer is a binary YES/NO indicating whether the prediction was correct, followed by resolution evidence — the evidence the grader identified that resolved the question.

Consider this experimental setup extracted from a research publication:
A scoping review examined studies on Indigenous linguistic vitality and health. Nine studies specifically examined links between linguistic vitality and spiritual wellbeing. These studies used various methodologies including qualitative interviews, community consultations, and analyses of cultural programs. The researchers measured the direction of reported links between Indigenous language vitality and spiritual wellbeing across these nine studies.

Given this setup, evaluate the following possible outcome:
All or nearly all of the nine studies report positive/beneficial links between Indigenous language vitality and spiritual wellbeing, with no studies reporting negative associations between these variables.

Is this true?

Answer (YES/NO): YES